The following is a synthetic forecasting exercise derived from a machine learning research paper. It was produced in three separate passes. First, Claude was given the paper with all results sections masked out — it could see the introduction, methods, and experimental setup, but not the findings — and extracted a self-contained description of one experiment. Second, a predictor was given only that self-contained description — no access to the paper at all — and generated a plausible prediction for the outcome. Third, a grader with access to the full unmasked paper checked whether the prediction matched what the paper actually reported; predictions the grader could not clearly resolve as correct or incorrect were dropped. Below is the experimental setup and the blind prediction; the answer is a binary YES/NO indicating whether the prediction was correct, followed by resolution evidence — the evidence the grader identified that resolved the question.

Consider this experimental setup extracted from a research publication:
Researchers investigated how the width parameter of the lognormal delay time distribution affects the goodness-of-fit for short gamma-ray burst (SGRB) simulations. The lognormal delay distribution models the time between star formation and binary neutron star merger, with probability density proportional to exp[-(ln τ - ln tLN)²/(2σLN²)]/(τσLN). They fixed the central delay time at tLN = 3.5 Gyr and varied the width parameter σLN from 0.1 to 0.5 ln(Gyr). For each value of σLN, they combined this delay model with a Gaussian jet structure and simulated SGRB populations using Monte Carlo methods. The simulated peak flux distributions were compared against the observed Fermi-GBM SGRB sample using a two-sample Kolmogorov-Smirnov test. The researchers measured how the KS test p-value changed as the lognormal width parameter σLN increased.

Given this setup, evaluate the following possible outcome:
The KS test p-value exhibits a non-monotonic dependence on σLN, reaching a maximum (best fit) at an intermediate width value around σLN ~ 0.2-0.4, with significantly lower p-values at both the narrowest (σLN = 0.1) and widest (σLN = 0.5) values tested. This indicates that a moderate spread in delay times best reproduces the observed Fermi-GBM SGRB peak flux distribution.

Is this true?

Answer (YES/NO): NO